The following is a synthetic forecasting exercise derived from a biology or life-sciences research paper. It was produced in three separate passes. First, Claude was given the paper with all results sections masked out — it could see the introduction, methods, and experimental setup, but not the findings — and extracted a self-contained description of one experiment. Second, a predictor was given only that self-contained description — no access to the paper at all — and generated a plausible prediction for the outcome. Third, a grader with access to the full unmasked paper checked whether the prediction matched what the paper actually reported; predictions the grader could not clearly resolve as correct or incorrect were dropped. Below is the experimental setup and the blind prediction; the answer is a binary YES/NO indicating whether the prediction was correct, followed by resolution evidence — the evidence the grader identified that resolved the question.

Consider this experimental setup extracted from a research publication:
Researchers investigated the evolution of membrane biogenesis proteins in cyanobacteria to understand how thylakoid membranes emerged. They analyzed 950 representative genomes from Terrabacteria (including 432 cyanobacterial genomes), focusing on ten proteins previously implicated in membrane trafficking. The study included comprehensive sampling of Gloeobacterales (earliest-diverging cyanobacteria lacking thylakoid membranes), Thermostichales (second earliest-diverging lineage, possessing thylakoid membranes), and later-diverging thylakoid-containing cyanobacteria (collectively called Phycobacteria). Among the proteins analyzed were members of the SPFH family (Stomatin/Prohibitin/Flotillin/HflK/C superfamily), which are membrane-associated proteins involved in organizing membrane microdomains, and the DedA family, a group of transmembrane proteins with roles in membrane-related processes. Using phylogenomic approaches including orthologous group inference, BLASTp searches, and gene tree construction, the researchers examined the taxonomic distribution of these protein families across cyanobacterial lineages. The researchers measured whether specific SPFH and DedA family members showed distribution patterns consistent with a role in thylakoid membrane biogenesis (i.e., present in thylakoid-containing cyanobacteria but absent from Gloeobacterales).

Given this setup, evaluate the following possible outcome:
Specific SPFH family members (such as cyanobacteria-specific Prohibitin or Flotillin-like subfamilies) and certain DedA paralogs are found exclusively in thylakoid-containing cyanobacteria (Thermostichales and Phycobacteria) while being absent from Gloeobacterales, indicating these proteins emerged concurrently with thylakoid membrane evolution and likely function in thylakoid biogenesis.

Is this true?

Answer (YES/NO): YES